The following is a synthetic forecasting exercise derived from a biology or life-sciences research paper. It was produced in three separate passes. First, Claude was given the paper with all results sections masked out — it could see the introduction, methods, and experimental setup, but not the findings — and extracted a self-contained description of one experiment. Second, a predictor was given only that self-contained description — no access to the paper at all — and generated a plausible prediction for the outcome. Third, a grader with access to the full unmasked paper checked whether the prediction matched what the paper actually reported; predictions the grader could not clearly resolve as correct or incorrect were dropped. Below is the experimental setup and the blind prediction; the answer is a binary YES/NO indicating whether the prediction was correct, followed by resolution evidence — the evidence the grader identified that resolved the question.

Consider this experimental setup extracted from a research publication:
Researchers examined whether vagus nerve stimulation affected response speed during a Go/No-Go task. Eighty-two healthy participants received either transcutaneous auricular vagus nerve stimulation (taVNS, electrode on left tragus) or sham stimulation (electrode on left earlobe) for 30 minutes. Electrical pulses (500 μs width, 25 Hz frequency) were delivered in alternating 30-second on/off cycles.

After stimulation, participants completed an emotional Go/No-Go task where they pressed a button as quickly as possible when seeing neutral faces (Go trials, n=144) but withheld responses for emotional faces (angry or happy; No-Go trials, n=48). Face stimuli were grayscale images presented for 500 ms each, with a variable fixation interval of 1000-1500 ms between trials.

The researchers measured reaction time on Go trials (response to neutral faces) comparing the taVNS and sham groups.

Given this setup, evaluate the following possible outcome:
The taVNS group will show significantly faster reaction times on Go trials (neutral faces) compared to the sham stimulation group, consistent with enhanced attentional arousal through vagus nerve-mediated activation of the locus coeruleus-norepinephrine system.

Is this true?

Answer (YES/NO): NO